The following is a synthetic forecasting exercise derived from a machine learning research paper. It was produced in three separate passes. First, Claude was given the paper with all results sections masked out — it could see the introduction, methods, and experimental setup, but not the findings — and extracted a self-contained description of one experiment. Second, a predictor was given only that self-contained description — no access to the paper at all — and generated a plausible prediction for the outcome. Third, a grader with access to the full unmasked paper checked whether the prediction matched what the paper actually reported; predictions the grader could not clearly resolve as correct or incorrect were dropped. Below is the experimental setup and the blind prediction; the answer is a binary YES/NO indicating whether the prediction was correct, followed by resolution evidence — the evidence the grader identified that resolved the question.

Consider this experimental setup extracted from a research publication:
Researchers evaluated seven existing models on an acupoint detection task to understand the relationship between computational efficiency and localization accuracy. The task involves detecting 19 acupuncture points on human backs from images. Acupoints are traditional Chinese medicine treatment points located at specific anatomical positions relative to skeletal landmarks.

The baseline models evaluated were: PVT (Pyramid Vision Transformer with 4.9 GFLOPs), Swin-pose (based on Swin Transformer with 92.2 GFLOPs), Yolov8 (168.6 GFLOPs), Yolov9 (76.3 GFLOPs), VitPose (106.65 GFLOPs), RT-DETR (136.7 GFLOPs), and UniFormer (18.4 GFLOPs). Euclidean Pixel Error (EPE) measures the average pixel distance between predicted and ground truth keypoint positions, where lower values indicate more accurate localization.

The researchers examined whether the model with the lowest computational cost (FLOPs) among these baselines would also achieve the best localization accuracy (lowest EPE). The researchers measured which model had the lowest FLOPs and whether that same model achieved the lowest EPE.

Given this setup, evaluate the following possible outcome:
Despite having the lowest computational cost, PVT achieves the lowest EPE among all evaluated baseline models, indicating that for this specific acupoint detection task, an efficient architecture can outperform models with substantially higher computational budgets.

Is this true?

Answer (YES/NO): NO